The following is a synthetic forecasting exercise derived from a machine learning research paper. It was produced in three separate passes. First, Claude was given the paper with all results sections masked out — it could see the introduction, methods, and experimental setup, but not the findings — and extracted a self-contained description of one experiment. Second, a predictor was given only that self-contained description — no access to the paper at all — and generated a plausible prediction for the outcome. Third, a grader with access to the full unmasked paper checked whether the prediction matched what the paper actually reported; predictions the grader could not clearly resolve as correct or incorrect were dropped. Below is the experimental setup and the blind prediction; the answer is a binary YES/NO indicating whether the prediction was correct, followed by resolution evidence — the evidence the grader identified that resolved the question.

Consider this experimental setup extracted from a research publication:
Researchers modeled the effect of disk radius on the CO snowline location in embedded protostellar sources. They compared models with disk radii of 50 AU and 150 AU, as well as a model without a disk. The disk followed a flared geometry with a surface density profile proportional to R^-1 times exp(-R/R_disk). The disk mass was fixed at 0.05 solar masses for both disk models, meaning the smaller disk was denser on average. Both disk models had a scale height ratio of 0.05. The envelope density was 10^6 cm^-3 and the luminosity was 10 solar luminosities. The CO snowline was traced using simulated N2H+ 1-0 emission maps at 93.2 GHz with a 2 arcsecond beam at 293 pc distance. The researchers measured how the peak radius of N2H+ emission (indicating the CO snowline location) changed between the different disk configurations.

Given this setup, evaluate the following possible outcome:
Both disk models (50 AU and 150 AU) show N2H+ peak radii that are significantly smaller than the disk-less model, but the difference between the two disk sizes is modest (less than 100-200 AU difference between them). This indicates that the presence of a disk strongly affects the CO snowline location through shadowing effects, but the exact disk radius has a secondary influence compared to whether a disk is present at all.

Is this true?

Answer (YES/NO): YES